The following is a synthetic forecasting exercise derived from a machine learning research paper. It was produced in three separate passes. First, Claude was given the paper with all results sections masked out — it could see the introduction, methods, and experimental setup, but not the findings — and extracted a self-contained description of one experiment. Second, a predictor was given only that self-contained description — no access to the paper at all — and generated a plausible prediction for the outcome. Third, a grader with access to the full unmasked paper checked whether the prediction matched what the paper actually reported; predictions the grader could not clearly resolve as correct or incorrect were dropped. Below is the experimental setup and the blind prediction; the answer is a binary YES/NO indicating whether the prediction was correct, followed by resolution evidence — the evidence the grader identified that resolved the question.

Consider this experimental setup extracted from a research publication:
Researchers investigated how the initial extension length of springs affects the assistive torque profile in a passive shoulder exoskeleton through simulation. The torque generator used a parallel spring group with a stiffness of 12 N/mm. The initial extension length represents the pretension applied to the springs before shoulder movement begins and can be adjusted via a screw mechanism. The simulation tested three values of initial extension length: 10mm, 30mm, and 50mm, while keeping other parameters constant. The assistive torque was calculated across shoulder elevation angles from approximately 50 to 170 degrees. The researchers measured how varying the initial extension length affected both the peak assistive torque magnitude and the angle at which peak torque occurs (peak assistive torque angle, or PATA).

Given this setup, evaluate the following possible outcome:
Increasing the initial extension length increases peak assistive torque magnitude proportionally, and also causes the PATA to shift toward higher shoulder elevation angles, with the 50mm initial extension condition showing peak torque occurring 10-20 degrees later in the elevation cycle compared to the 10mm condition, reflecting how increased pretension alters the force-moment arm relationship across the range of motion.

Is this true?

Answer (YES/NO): NO